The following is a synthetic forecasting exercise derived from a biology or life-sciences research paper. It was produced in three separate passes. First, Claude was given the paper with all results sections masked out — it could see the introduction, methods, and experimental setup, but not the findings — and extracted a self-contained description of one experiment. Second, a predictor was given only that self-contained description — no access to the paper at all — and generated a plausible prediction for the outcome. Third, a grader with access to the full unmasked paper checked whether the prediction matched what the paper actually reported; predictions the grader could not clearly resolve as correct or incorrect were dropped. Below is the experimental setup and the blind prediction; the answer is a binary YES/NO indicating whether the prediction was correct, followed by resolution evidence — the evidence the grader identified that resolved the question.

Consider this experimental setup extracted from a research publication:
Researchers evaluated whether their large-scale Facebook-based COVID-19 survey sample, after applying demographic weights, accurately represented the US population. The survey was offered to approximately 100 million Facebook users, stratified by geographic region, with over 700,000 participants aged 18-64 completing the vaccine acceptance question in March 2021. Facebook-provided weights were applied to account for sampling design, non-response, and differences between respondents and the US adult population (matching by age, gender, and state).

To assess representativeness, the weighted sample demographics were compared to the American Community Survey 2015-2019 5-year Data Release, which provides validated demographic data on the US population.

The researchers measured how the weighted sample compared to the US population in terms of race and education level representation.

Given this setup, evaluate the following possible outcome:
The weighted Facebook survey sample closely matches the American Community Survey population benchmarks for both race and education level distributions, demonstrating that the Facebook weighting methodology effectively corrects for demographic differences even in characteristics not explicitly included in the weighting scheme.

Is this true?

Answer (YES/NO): NO